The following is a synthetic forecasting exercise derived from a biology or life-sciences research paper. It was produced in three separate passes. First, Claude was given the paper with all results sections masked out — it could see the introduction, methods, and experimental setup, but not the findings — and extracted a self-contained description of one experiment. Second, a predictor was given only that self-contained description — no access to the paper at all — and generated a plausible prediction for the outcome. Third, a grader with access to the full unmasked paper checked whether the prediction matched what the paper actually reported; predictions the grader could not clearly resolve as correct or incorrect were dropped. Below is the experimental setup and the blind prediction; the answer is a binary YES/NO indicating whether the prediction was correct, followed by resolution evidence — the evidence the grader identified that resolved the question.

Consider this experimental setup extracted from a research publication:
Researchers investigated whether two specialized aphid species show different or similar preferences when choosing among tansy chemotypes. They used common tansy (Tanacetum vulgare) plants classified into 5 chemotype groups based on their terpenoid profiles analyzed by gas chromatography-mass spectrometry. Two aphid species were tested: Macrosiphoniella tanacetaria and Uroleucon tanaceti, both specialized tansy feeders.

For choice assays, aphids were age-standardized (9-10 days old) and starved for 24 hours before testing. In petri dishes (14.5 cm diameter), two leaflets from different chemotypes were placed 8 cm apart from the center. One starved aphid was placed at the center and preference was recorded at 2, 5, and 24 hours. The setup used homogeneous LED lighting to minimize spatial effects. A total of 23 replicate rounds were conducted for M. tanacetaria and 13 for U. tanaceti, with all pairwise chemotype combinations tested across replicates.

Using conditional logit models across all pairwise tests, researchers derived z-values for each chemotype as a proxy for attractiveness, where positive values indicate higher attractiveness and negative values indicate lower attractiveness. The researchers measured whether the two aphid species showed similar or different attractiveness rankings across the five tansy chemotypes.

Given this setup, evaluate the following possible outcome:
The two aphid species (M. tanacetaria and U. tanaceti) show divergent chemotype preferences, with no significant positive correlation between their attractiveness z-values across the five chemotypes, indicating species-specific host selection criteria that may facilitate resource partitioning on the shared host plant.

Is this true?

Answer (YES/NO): YES